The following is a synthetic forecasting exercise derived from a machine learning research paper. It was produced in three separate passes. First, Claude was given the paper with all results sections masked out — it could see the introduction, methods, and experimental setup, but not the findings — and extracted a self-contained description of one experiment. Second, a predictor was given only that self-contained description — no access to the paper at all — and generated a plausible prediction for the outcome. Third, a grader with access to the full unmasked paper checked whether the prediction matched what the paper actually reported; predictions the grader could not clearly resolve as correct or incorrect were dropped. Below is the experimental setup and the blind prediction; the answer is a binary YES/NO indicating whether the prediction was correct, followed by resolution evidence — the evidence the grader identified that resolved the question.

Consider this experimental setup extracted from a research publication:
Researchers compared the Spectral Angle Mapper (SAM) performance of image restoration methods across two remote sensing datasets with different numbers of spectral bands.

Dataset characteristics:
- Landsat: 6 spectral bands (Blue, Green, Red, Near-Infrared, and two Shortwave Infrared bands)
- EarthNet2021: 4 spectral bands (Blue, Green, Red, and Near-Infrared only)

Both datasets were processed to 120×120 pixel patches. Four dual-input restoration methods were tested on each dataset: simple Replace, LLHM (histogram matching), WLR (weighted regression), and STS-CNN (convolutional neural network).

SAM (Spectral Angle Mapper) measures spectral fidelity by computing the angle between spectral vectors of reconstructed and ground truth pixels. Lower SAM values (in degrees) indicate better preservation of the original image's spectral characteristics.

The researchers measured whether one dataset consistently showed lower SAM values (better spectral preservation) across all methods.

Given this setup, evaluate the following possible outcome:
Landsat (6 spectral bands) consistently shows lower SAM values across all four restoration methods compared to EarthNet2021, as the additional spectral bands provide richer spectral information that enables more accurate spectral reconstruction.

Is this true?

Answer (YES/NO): YES